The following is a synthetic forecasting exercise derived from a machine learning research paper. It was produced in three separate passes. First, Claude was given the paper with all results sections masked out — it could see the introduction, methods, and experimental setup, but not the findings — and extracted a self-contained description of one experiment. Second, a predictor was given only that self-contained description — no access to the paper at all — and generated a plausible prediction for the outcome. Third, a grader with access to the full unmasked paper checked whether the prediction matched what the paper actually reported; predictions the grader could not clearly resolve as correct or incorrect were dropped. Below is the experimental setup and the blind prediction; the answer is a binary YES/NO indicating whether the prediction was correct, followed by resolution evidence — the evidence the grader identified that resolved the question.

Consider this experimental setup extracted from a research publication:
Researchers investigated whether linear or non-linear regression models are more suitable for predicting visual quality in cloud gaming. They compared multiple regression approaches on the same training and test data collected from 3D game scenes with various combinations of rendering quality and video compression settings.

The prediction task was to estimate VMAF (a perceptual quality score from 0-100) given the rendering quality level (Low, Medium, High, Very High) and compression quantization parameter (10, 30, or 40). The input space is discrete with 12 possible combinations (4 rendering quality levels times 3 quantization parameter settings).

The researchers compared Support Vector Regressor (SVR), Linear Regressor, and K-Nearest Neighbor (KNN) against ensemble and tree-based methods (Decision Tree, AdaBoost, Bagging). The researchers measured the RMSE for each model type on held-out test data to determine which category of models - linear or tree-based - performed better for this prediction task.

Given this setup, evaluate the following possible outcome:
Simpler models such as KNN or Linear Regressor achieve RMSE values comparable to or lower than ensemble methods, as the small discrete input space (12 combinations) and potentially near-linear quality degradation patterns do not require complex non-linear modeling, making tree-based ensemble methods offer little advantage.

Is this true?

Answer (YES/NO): NO